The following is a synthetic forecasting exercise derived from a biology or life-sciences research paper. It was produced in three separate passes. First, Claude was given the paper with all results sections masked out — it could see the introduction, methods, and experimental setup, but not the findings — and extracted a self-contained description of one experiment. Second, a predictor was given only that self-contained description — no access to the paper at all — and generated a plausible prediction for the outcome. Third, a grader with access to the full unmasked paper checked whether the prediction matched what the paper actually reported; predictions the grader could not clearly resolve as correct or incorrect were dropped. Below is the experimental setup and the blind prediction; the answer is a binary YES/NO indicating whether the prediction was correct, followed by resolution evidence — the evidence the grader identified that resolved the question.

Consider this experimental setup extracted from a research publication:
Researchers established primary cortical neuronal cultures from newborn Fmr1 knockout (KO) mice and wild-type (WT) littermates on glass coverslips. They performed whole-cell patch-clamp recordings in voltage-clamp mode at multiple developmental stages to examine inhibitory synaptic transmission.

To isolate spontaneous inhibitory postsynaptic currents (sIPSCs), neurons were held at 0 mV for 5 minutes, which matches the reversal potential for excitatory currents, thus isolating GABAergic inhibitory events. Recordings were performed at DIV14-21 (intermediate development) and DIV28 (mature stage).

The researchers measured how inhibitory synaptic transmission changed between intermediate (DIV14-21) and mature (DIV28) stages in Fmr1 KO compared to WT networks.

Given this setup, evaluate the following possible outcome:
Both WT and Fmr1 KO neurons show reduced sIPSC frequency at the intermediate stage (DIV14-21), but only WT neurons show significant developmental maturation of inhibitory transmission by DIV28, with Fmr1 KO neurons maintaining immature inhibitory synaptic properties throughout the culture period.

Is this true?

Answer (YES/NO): NO